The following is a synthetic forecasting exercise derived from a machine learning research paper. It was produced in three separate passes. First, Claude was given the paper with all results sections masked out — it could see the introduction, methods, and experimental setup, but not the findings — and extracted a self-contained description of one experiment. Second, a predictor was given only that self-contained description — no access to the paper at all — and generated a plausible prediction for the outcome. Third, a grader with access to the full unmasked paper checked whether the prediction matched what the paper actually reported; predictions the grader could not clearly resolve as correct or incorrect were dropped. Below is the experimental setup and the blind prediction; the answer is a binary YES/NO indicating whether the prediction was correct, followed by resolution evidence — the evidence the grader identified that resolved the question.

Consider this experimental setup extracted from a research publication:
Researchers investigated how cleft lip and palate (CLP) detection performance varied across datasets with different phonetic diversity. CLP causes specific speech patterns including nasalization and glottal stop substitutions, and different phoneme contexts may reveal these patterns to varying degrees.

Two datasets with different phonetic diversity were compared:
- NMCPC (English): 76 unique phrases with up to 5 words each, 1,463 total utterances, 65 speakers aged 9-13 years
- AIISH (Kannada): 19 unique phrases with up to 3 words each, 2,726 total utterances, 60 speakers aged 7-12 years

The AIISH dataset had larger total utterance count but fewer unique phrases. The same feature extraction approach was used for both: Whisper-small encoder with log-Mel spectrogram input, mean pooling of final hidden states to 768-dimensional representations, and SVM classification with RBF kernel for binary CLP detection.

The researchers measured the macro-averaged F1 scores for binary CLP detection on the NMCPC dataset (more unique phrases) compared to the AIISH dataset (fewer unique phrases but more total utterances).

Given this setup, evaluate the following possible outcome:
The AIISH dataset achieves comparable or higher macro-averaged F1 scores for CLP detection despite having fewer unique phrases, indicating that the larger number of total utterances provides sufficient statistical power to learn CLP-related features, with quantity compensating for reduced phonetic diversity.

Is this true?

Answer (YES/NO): YES